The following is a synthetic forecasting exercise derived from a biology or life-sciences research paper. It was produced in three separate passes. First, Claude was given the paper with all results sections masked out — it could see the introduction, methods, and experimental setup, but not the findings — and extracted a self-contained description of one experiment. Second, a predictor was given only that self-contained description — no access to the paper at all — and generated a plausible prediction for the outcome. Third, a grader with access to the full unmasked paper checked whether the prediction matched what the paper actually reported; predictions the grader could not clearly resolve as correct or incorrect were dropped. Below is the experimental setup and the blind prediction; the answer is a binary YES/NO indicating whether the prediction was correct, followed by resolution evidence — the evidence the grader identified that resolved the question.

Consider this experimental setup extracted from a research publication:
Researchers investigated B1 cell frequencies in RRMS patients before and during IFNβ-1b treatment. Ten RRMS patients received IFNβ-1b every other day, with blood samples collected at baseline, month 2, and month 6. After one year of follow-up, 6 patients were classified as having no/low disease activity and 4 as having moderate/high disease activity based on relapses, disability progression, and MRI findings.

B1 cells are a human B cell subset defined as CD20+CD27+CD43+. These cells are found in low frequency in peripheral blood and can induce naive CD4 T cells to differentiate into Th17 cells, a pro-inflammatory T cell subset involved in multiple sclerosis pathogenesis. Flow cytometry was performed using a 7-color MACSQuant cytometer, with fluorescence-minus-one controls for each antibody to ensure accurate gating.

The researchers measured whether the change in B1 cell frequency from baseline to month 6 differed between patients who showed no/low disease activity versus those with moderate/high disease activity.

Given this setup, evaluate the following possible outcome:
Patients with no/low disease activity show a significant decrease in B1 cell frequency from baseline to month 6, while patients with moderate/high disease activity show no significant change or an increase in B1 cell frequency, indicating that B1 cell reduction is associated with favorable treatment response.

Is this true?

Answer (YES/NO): NO